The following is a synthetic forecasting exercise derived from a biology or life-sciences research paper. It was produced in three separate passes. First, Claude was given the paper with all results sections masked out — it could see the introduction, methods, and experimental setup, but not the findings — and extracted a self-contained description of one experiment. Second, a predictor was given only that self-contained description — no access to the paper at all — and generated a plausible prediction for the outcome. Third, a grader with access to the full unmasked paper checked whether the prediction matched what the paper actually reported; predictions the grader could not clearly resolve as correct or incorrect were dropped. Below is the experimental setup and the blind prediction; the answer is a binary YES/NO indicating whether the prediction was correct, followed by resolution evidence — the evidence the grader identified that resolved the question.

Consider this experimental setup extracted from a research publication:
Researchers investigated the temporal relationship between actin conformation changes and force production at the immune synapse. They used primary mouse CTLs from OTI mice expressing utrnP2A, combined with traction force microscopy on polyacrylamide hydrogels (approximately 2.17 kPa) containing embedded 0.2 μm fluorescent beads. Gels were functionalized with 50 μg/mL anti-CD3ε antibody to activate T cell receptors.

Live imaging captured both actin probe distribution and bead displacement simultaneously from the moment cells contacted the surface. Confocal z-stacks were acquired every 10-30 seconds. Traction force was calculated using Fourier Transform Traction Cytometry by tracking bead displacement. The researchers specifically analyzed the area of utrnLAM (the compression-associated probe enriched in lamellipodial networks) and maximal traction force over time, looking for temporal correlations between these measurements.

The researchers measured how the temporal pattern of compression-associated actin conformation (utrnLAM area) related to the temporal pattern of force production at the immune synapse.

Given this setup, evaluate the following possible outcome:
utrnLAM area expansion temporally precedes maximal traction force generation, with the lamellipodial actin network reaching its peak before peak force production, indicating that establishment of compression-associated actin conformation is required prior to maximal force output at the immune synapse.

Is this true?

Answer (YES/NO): YES